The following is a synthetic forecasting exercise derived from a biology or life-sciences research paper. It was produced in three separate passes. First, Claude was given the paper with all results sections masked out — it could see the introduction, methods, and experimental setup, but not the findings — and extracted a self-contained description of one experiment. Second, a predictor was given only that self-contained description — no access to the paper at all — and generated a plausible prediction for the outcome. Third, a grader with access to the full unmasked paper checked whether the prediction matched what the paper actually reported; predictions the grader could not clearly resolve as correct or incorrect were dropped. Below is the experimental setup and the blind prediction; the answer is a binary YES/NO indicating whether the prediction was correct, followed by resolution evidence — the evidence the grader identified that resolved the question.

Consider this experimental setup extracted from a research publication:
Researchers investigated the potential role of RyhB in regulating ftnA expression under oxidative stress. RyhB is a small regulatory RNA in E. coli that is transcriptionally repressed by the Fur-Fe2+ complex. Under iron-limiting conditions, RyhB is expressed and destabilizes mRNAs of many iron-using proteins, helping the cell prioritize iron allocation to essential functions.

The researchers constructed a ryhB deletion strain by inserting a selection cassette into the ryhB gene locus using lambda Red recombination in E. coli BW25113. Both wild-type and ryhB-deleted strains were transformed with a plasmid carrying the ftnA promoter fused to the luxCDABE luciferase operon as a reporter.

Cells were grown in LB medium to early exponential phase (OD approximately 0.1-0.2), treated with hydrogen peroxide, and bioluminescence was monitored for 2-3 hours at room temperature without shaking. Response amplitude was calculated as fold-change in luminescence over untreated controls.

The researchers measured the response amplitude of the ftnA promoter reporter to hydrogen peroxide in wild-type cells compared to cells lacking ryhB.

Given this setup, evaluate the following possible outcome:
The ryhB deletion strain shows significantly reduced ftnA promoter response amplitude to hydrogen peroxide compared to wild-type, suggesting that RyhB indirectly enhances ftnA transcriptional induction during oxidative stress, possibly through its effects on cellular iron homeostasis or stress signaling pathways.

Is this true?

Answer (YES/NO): NO